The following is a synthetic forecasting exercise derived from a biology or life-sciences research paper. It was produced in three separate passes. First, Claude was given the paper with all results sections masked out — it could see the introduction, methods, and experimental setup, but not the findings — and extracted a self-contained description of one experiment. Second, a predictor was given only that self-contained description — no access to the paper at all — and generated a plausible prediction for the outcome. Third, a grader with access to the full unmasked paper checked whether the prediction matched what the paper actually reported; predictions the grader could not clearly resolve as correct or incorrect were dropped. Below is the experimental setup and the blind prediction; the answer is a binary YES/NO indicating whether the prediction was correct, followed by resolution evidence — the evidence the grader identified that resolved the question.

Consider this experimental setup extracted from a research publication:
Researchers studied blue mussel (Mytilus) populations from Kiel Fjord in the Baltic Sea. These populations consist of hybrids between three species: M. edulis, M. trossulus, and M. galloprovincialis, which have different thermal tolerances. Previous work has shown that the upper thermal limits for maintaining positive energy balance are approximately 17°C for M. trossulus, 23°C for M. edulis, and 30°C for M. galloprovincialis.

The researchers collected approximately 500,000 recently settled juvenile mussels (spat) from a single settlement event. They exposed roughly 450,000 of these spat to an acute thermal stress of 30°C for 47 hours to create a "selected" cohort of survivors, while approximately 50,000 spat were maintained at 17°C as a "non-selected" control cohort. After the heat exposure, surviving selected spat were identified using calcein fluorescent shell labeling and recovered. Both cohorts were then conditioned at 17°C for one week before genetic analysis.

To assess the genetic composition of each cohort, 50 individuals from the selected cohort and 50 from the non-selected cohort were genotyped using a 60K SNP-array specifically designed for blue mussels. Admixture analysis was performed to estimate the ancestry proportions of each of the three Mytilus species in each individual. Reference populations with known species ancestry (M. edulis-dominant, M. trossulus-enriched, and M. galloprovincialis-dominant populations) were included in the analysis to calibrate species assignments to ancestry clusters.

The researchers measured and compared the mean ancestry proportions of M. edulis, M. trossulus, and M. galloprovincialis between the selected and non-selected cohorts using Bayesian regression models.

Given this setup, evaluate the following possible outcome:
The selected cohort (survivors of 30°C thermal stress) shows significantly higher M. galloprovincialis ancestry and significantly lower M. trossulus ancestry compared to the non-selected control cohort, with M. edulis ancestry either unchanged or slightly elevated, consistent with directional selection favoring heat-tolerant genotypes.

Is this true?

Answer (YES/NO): NO